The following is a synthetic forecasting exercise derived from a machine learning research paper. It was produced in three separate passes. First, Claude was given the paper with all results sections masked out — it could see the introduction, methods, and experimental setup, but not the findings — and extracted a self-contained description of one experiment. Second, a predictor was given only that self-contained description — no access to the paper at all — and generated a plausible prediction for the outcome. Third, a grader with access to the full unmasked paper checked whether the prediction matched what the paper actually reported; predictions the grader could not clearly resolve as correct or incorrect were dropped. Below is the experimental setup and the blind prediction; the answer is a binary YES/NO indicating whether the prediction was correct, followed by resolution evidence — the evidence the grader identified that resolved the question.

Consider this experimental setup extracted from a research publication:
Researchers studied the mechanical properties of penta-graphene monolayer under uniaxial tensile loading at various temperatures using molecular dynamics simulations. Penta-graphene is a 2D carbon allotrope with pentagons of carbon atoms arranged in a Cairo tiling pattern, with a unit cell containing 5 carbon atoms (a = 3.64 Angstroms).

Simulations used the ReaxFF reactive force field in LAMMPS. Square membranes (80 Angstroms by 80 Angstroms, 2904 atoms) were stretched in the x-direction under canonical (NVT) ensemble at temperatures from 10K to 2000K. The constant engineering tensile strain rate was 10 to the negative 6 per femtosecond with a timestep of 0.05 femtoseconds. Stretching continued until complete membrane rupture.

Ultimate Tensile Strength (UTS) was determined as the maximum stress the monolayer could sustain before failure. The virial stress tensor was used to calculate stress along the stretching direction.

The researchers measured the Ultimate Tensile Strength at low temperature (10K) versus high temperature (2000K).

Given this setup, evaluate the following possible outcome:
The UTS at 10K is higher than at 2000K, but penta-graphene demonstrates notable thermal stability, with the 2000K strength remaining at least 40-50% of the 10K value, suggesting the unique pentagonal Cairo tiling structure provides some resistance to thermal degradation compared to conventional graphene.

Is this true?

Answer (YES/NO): NO